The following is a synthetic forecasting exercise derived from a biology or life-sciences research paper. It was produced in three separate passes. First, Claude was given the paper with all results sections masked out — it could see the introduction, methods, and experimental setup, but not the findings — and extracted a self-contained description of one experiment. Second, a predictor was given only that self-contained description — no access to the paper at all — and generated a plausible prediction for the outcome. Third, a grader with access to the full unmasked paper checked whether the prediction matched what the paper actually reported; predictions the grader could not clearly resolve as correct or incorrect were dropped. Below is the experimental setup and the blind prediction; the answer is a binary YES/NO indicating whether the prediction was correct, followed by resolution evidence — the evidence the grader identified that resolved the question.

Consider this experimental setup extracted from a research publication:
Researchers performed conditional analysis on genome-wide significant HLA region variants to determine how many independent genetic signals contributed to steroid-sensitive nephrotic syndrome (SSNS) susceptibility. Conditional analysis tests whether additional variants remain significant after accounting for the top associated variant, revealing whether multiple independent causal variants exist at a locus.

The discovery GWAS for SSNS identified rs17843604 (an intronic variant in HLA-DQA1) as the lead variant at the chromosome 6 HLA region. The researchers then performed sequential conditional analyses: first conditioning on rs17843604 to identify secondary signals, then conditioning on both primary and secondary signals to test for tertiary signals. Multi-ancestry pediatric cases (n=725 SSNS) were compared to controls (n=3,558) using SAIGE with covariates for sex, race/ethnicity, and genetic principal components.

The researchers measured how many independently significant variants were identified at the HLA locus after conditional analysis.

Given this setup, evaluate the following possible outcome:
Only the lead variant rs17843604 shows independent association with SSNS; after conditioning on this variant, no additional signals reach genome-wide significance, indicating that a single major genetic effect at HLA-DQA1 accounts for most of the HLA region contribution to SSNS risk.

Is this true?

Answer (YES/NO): NO